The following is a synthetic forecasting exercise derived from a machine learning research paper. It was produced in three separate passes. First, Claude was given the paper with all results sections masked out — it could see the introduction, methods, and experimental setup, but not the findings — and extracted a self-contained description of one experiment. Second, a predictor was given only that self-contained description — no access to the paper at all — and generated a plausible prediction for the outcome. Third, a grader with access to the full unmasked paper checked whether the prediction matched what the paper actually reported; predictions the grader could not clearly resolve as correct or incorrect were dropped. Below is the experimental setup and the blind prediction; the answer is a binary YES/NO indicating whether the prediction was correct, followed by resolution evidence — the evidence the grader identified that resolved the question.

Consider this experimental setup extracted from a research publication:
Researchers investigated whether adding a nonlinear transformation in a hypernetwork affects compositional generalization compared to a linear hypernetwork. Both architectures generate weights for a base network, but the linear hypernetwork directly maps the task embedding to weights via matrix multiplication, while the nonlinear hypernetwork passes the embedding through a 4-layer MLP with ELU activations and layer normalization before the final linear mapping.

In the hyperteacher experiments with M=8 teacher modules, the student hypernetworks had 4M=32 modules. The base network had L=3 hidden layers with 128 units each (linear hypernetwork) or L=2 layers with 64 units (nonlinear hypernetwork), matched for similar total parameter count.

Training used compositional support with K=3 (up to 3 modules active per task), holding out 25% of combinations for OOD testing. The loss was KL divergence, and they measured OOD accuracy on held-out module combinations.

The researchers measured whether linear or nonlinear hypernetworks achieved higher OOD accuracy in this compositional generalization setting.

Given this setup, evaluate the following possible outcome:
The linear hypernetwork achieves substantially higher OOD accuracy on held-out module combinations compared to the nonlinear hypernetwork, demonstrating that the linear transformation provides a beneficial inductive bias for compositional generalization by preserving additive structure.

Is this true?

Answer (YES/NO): NO